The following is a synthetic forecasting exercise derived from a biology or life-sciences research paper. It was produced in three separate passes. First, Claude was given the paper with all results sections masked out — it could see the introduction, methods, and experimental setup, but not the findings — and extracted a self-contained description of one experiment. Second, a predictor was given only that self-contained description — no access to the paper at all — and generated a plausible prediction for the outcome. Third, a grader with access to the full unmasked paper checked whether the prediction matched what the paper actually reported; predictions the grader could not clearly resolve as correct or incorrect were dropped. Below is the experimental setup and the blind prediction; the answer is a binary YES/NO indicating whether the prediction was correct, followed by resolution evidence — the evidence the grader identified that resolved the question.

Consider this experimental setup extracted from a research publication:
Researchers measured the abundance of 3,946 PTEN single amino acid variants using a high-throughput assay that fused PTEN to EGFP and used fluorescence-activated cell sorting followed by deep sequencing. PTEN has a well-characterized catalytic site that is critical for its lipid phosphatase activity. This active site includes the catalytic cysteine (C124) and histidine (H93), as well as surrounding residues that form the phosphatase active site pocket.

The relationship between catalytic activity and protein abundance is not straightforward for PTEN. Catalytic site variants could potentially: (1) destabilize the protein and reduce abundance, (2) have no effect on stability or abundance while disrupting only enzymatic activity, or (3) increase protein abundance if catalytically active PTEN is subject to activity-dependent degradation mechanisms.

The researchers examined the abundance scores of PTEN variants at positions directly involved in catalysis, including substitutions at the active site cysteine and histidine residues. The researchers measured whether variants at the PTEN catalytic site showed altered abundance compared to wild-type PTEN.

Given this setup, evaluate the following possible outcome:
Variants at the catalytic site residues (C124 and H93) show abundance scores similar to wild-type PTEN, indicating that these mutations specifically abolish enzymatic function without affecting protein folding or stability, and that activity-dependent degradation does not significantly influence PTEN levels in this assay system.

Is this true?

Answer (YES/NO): NO